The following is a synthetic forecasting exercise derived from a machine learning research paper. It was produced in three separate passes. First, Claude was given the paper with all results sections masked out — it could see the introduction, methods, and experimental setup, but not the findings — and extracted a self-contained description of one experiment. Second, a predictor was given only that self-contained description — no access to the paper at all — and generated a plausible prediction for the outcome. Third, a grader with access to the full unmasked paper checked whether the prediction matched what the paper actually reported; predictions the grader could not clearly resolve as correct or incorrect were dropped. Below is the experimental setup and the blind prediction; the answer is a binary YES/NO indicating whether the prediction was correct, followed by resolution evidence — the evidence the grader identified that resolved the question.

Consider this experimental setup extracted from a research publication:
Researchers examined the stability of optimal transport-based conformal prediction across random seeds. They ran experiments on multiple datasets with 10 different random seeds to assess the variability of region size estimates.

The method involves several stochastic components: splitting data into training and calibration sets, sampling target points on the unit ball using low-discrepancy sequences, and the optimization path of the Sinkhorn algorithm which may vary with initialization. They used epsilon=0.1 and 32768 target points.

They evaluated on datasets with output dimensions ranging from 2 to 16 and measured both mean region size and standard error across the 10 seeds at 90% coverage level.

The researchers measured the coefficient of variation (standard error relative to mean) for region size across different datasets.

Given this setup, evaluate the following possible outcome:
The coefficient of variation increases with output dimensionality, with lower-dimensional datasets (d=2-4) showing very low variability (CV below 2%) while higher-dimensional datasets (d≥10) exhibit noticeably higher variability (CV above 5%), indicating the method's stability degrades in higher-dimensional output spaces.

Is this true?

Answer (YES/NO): NO